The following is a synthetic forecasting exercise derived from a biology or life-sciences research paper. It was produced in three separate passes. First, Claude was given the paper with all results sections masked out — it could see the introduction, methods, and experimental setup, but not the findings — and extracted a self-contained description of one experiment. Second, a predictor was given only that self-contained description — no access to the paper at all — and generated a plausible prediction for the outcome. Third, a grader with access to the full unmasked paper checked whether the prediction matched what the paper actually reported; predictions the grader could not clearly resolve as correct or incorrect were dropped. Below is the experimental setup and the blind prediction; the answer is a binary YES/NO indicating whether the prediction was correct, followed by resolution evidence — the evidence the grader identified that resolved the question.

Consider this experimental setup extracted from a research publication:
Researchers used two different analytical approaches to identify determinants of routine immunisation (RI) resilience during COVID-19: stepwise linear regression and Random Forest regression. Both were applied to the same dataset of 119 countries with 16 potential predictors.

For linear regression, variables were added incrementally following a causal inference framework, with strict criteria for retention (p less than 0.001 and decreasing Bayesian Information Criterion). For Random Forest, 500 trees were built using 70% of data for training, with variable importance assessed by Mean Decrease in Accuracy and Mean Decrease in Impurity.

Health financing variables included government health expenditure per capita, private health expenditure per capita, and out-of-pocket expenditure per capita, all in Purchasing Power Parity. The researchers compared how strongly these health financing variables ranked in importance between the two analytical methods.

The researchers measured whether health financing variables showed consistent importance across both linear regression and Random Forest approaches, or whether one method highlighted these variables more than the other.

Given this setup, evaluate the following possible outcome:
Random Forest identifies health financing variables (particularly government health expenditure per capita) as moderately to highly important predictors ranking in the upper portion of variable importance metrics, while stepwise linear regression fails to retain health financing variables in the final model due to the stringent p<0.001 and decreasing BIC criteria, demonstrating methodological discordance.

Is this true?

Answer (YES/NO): YES